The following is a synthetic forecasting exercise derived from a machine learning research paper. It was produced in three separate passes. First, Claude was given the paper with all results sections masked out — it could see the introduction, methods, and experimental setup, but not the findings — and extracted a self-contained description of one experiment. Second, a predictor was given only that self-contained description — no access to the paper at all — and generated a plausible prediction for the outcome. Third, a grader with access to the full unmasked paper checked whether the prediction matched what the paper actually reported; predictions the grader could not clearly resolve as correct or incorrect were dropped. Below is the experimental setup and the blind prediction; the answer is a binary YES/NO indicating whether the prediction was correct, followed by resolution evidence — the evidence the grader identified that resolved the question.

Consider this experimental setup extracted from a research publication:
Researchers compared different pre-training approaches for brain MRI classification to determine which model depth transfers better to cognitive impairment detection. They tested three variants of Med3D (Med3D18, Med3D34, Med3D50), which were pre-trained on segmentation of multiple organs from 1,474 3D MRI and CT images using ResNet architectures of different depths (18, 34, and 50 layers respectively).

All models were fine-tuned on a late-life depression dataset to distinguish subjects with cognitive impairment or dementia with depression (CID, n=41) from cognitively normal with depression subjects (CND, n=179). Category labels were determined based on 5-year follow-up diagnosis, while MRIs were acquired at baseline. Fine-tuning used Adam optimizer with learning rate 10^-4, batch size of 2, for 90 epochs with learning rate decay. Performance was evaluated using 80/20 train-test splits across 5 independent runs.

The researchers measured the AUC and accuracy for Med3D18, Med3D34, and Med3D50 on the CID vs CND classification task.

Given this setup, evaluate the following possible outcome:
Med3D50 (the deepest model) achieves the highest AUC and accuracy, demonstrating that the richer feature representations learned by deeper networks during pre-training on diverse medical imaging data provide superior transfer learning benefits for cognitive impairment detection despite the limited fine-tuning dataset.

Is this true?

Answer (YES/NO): NO